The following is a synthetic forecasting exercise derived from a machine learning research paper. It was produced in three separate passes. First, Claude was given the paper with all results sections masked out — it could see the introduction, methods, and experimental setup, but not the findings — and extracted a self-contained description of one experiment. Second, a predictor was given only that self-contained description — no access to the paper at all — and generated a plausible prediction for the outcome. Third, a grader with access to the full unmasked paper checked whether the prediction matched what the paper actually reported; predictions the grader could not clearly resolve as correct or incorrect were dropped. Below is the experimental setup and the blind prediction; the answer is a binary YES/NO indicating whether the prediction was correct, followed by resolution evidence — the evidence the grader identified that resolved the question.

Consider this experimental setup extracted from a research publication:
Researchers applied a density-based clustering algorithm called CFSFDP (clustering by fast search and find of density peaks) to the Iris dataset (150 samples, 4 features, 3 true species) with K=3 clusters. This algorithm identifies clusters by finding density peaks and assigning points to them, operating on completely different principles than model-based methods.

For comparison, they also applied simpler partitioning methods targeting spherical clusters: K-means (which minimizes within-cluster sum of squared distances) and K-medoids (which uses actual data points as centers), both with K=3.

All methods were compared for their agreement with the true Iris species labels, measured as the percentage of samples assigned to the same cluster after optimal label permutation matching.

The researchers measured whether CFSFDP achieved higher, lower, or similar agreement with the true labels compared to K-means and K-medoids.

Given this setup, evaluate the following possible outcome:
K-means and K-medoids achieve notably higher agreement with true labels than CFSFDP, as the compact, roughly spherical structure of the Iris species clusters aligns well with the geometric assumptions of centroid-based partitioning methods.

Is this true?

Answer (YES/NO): NO